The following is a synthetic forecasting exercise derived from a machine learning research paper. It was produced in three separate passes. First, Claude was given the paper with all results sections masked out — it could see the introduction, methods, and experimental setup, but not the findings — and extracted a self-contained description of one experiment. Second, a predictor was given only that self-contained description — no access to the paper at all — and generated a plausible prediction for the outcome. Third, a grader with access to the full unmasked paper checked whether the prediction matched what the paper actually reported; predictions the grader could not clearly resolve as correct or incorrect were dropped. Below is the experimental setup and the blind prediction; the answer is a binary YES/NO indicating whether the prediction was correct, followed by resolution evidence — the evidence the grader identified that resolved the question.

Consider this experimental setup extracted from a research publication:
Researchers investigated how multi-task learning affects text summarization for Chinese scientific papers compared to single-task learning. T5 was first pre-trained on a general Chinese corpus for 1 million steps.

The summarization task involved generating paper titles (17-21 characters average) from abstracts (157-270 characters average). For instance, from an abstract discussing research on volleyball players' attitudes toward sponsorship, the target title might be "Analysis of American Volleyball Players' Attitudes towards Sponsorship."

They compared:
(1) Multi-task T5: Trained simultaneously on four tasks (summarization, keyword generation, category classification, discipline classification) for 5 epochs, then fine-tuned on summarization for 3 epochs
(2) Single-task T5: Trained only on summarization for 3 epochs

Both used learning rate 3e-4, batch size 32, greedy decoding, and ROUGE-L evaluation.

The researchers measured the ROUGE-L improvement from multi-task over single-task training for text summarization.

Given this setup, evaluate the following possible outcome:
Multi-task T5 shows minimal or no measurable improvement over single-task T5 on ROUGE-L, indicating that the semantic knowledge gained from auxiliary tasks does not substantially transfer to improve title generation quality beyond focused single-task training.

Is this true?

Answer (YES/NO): YES